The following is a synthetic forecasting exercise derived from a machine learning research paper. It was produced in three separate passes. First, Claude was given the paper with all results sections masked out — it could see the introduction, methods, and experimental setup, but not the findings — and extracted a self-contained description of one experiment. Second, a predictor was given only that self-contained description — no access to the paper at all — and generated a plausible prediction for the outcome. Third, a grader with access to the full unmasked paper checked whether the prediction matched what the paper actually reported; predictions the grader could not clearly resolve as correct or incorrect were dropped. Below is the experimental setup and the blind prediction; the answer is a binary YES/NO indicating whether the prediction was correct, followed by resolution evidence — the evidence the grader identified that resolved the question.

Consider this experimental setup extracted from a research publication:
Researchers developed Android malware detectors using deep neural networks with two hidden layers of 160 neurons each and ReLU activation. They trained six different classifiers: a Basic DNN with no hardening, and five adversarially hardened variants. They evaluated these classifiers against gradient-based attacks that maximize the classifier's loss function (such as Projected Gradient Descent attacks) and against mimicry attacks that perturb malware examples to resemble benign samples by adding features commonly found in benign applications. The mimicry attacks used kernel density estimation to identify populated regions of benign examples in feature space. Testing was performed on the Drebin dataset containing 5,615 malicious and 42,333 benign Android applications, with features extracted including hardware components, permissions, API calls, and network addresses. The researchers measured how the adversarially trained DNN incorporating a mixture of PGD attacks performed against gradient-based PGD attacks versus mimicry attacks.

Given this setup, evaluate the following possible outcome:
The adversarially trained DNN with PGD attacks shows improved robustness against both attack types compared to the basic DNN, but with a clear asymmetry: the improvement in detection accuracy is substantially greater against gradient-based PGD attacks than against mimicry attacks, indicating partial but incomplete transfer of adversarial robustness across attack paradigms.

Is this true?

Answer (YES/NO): YES